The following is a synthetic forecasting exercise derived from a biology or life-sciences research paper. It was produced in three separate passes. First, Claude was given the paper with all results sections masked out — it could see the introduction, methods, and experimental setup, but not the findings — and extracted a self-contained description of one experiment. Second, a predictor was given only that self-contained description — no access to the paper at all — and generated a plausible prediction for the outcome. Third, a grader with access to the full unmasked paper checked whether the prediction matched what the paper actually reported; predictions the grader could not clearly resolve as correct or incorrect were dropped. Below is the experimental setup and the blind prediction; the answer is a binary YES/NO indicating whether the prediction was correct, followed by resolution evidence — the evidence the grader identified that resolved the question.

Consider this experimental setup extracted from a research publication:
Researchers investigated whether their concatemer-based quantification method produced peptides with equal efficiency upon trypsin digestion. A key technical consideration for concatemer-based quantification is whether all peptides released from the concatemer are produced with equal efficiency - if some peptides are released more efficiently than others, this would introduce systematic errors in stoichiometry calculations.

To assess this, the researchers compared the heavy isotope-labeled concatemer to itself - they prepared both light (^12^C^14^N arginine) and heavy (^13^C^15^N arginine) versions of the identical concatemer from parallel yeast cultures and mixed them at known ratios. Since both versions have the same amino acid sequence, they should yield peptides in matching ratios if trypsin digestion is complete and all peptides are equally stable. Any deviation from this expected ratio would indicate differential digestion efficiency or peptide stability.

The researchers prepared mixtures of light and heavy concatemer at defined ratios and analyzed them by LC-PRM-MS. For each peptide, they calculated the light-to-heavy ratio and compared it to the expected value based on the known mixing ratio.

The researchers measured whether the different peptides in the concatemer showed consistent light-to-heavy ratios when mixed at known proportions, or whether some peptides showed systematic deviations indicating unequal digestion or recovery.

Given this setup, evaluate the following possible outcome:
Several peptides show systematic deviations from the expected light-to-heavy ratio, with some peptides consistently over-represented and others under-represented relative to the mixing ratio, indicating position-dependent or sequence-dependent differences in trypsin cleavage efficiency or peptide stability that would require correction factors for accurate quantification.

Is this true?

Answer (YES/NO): NO